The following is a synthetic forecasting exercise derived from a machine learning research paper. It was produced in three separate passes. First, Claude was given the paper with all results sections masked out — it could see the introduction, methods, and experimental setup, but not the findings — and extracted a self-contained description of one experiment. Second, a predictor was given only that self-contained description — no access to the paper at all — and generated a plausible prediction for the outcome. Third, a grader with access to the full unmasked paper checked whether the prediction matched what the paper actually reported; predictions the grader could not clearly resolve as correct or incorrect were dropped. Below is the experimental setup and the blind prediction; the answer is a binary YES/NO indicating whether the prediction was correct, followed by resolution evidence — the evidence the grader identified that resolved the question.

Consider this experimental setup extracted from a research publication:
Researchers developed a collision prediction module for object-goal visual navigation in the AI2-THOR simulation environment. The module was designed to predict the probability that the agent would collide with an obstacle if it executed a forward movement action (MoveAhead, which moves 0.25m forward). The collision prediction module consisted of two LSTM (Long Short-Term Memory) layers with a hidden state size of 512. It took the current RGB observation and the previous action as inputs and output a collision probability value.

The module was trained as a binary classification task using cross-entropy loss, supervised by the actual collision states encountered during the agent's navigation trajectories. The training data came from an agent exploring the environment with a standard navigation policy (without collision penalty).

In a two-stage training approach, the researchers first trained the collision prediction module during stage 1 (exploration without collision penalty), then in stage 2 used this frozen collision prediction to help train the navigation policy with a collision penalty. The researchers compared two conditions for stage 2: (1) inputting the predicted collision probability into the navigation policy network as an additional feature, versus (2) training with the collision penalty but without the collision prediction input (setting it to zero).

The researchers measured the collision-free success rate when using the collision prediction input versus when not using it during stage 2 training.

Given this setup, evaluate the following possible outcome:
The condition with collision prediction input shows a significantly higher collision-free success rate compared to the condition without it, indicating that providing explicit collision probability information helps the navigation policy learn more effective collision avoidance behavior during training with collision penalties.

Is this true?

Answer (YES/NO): NO